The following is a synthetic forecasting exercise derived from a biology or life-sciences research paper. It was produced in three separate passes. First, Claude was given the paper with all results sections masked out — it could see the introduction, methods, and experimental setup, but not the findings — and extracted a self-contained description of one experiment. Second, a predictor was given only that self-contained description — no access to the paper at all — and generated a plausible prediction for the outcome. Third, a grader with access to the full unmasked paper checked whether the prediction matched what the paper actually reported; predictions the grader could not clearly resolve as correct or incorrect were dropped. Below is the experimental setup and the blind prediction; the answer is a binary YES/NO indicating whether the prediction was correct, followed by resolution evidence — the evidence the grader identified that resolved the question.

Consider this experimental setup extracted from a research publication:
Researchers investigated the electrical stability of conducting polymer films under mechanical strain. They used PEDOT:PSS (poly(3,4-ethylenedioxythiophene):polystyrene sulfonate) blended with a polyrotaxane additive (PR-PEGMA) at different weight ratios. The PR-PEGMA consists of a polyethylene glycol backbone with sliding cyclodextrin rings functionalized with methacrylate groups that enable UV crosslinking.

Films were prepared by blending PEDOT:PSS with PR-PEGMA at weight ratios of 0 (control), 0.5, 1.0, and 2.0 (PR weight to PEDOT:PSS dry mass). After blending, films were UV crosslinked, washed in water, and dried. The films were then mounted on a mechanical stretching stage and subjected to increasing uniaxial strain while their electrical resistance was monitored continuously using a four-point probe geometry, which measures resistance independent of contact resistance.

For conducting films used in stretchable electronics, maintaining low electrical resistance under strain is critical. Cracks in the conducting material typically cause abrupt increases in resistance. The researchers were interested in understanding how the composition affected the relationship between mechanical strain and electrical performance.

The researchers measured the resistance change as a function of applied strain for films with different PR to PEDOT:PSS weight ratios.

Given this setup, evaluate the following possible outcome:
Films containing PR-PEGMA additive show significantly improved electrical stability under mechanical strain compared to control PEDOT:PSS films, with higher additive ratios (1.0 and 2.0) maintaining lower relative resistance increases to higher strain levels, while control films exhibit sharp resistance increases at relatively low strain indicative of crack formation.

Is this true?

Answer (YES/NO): YES